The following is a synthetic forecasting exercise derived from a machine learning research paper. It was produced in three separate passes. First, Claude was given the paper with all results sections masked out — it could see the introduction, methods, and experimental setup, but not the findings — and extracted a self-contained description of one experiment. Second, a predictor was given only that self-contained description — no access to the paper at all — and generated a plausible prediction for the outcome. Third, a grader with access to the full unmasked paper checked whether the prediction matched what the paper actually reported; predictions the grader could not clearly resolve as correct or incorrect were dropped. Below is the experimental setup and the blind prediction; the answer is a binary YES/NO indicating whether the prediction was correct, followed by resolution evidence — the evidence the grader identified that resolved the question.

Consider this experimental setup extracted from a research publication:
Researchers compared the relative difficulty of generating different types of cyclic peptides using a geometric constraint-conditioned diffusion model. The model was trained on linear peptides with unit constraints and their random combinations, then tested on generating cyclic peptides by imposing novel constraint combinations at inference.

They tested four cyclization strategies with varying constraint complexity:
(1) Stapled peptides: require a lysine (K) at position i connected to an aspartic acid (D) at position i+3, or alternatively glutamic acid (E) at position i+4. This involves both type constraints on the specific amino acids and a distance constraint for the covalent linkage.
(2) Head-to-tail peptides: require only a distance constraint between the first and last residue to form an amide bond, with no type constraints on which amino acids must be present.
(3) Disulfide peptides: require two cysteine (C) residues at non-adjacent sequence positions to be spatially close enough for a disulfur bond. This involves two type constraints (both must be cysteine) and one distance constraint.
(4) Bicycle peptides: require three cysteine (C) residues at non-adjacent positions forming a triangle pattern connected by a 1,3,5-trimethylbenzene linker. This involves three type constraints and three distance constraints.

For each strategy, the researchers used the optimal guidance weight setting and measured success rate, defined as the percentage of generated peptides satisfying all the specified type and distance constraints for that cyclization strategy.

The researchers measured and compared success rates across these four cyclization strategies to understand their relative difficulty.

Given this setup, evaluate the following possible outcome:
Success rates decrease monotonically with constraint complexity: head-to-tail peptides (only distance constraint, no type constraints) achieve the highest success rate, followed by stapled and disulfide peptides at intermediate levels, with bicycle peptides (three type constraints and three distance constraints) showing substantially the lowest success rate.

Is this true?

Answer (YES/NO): NO